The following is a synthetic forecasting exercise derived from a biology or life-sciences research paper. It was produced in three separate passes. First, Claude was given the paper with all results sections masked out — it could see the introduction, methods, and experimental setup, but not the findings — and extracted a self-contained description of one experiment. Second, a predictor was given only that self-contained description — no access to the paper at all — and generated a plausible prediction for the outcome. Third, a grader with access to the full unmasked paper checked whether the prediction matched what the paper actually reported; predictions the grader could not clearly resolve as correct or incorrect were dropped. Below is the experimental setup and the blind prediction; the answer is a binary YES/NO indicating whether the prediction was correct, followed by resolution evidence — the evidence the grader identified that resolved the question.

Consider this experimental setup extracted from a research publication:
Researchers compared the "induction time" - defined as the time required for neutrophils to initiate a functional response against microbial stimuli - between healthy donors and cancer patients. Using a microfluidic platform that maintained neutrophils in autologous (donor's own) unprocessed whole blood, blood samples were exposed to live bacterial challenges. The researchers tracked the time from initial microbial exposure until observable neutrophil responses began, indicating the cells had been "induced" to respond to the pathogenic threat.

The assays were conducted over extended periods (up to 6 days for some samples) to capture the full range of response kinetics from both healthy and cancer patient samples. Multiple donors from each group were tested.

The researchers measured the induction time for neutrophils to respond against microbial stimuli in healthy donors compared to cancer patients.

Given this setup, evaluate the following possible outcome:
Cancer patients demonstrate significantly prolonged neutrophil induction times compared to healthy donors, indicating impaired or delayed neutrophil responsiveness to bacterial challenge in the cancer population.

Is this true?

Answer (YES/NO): YES